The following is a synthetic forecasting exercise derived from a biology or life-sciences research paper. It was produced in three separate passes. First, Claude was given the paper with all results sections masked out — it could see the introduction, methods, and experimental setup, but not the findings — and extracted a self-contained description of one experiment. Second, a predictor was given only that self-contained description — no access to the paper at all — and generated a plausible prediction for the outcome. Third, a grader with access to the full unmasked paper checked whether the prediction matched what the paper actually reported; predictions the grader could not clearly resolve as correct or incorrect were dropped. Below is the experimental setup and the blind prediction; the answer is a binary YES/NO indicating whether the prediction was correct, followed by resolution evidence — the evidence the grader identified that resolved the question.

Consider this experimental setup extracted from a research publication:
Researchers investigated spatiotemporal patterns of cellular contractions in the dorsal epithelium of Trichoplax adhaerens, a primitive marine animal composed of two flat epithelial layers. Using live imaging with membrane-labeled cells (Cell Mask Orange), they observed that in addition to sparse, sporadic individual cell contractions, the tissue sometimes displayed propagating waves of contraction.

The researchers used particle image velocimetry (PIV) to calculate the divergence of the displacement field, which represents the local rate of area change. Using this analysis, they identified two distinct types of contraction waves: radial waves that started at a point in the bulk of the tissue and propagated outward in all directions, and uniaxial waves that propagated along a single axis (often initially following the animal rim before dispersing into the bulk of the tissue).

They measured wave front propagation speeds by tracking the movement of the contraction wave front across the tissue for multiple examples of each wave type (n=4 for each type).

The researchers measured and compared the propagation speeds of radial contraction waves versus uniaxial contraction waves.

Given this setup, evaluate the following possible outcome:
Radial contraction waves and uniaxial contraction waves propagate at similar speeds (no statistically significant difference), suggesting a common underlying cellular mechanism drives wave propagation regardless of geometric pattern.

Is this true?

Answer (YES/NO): NO